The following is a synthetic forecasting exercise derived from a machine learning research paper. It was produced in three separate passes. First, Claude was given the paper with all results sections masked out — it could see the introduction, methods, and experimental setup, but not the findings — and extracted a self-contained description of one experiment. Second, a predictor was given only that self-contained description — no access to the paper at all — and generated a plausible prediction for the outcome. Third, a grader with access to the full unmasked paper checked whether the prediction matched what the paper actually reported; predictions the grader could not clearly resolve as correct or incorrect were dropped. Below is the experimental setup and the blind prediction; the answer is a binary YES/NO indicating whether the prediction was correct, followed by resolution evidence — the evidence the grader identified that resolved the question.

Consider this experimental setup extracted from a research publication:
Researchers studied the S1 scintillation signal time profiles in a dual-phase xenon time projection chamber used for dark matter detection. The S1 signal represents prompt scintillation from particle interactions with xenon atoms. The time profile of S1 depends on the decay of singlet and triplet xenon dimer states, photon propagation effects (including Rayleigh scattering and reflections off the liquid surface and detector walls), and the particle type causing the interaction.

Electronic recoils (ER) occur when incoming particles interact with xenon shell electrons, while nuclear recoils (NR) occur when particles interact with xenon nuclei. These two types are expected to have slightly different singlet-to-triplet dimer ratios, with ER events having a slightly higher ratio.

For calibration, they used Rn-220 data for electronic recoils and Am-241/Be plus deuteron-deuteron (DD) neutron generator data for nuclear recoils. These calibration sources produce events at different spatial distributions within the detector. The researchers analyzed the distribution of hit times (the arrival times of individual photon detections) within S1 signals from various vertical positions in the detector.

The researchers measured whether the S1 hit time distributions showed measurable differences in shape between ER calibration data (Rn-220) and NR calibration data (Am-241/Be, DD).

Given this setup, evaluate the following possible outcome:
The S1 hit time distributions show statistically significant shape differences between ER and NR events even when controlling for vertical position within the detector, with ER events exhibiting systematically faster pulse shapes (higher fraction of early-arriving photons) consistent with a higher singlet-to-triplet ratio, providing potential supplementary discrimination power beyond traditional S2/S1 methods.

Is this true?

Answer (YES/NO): NO